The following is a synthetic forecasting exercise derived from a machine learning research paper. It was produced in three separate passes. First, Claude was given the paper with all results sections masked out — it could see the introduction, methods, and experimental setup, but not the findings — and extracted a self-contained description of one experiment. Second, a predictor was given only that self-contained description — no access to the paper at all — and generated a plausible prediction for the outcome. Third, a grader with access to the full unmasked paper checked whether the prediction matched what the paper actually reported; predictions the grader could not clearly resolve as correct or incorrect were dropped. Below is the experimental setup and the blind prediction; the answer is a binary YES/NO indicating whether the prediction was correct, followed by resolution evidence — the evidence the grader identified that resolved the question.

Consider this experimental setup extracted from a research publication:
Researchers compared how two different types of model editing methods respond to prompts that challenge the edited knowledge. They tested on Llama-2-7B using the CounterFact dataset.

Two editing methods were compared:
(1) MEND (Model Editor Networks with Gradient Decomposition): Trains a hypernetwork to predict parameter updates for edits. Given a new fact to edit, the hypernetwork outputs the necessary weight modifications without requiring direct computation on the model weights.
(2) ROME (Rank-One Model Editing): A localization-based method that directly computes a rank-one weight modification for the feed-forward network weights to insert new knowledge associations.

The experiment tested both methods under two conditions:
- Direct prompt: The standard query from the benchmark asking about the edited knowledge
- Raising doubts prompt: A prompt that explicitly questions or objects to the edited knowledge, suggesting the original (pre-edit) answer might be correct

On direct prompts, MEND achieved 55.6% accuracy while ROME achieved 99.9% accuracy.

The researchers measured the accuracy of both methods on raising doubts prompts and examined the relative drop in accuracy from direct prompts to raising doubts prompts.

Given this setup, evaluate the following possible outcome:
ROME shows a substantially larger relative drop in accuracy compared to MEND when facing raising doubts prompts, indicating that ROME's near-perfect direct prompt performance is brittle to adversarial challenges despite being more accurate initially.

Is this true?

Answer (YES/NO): NO